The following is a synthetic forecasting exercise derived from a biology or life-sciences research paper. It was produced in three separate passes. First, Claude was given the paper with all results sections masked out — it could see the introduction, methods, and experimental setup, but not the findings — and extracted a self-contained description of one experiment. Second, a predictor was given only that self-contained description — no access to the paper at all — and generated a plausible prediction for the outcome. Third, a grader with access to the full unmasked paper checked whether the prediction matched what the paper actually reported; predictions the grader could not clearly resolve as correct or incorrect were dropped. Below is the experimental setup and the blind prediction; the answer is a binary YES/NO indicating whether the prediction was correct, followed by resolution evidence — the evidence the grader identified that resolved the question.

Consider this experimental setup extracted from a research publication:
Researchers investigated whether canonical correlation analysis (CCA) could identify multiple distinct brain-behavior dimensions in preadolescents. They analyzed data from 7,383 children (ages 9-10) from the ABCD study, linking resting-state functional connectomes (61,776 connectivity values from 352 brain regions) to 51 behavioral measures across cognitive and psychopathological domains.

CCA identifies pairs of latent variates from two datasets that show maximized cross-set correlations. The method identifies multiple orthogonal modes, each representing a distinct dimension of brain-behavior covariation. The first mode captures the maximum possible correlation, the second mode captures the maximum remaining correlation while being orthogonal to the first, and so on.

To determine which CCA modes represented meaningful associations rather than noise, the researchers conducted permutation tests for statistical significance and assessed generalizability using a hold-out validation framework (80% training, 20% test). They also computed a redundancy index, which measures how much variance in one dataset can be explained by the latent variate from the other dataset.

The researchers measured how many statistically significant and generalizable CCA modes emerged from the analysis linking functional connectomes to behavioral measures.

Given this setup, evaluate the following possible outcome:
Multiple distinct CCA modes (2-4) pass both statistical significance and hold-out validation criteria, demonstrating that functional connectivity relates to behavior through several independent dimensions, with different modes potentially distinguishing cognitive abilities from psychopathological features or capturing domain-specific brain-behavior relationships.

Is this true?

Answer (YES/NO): NO